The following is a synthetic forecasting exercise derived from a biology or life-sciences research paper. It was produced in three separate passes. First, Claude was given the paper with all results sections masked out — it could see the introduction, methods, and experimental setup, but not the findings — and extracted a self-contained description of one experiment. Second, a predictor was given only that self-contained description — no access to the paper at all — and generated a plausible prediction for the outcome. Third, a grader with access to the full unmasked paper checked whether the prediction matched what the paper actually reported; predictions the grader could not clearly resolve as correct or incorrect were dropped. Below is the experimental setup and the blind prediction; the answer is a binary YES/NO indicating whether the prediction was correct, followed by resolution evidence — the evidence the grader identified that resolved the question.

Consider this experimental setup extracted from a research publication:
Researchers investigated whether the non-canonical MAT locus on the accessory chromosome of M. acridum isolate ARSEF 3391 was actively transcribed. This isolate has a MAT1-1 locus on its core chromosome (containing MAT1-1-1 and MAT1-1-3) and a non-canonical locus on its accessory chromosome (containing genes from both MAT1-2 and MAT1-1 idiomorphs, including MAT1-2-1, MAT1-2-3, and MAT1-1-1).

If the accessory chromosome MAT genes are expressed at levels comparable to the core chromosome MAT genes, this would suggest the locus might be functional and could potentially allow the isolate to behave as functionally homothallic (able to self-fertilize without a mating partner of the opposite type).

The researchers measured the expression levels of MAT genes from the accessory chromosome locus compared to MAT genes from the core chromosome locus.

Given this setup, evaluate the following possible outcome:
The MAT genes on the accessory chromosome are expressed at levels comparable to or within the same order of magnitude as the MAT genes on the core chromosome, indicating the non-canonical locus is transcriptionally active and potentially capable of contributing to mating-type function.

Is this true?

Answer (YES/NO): YES